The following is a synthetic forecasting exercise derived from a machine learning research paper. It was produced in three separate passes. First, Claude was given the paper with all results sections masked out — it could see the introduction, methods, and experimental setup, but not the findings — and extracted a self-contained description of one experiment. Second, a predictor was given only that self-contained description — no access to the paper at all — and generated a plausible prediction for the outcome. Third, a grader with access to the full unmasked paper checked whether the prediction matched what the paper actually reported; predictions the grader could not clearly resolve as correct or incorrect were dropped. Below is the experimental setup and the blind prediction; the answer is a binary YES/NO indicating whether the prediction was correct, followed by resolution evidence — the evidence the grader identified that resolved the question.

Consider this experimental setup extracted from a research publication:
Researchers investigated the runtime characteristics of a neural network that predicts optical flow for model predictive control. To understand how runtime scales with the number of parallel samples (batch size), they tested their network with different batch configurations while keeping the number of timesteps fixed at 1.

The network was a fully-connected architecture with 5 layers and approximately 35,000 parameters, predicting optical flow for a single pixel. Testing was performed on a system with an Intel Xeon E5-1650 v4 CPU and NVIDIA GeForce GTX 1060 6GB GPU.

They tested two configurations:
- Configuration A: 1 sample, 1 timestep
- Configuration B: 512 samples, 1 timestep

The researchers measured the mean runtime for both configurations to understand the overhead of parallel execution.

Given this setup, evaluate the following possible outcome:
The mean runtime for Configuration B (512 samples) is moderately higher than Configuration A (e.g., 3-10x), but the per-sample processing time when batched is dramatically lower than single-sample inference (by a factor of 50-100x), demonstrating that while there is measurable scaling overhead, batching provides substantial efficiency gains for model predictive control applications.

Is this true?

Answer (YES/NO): NO